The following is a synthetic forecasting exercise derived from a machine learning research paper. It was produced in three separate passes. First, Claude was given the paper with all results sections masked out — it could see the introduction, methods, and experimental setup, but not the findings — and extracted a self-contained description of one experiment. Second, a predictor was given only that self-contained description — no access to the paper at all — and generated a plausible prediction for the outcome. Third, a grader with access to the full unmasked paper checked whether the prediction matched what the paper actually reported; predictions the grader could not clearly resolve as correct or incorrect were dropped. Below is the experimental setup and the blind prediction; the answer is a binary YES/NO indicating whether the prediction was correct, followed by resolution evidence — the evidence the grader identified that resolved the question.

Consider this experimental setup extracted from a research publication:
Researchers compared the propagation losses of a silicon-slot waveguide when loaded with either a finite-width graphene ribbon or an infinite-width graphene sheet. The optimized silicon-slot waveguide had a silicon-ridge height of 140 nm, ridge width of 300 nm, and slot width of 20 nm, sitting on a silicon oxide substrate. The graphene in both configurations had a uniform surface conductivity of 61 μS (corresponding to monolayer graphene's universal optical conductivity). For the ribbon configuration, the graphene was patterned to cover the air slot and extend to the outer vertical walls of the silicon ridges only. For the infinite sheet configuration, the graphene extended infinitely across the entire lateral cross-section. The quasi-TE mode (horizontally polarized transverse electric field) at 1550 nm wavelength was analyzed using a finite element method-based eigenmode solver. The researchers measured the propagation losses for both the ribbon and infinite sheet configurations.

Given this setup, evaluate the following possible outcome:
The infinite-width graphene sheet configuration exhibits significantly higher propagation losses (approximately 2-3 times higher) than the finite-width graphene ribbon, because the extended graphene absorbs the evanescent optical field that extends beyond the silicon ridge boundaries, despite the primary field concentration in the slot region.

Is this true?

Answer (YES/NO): NO